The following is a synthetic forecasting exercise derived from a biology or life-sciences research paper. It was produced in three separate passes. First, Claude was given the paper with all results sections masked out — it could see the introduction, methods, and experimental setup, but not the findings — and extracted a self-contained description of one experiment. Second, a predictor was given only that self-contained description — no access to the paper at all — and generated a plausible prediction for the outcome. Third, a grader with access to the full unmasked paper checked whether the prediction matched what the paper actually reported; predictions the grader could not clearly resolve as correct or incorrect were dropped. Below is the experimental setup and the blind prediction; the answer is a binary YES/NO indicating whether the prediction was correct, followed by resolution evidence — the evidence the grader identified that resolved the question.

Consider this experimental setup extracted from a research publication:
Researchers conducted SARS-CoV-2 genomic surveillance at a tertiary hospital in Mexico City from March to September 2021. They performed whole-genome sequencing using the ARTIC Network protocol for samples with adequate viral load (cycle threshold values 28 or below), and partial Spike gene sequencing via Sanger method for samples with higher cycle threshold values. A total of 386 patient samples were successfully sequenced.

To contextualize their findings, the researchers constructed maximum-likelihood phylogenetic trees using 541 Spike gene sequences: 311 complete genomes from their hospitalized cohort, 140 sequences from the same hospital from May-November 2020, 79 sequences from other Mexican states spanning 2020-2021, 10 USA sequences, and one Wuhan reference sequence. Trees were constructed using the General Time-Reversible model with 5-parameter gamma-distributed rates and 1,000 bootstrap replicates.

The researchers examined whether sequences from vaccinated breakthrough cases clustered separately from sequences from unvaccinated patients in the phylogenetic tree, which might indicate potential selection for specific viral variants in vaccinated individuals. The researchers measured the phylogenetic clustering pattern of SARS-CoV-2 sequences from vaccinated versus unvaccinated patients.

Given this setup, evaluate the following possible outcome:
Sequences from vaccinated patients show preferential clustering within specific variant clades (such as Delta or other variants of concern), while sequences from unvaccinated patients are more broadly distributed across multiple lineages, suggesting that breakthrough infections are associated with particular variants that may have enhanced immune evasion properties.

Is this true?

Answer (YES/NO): NO